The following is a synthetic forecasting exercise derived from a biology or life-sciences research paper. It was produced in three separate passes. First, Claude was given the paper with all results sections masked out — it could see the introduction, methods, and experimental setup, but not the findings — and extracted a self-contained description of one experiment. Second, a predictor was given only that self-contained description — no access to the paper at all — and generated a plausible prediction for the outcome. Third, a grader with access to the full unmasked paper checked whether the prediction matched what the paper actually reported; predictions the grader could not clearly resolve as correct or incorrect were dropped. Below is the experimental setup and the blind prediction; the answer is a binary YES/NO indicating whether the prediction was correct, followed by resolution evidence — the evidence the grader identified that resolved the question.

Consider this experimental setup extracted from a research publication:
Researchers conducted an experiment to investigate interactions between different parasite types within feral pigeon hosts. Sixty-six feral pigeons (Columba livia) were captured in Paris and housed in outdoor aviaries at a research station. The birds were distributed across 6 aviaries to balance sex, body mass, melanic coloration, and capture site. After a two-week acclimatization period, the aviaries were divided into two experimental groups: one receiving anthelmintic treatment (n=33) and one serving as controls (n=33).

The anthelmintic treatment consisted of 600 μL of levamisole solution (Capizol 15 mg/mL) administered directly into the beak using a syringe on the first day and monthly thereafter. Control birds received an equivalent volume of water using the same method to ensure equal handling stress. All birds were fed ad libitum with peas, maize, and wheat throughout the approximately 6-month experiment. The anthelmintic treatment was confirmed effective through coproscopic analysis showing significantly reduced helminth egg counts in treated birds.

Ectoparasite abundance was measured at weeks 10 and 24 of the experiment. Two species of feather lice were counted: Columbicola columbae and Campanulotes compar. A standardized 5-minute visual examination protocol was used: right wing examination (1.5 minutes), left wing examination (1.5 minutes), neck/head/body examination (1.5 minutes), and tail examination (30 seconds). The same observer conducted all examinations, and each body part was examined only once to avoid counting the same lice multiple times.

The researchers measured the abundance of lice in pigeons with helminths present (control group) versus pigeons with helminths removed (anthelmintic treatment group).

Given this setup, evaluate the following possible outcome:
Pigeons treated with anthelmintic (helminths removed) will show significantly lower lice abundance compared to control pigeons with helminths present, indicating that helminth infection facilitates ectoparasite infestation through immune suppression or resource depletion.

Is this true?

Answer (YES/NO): NO